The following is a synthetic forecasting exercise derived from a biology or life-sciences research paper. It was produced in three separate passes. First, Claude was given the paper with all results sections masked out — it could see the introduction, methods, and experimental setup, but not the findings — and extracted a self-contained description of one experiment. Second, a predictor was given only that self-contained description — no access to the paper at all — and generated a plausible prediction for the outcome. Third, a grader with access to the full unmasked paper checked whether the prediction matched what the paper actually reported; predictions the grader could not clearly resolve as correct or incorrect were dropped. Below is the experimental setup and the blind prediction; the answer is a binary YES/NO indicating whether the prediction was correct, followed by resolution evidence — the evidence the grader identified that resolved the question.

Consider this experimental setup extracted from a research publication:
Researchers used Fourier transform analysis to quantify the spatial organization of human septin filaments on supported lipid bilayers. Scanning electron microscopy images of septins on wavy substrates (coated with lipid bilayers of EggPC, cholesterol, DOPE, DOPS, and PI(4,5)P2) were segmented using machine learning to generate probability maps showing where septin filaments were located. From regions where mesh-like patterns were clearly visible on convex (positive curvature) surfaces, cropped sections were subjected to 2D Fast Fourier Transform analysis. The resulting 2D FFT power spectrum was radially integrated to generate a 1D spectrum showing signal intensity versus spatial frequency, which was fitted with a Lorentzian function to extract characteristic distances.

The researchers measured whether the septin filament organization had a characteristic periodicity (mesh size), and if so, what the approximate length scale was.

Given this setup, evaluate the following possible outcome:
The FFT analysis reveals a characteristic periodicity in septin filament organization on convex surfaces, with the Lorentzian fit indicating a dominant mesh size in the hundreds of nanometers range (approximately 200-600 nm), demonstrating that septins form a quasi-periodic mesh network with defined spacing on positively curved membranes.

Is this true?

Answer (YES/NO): NO